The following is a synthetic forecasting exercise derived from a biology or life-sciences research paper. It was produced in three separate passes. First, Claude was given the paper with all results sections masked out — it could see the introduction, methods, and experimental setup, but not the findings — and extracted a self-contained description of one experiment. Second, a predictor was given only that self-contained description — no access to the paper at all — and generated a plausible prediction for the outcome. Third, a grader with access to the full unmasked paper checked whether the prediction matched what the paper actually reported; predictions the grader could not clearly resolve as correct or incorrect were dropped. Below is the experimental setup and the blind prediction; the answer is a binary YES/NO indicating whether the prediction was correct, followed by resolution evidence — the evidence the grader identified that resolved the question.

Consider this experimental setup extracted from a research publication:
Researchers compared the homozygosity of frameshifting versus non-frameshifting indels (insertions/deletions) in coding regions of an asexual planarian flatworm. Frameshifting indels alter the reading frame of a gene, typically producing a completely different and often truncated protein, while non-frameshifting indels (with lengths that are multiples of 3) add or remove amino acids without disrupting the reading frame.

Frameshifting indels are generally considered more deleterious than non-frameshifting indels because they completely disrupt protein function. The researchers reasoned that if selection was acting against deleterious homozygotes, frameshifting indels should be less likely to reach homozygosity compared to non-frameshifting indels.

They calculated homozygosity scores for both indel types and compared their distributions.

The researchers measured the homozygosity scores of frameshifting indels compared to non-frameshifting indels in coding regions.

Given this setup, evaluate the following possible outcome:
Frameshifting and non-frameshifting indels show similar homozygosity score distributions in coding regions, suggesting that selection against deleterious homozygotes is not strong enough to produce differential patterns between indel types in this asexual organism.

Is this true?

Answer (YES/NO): NO